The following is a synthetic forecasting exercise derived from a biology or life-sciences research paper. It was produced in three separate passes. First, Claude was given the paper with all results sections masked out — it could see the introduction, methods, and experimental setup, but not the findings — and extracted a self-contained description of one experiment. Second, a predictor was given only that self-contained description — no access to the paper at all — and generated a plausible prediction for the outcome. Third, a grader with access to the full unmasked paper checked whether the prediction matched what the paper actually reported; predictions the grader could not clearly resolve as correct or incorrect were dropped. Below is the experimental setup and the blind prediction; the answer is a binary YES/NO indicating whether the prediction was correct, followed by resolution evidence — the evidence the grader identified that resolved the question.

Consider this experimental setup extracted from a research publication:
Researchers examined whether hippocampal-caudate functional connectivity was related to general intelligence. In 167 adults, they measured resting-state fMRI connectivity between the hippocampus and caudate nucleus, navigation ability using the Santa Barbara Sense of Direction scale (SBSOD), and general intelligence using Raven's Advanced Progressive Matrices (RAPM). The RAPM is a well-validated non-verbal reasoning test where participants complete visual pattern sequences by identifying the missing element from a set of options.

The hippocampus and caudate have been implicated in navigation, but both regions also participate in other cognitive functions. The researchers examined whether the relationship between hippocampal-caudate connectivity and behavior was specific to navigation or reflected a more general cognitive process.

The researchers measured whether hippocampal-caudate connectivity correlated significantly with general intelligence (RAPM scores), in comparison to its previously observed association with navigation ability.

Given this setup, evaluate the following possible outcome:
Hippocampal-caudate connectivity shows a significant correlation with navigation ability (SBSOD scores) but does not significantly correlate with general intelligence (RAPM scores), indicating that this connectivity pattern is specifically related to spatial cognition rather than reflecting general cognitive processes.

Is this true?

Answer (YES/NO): YES